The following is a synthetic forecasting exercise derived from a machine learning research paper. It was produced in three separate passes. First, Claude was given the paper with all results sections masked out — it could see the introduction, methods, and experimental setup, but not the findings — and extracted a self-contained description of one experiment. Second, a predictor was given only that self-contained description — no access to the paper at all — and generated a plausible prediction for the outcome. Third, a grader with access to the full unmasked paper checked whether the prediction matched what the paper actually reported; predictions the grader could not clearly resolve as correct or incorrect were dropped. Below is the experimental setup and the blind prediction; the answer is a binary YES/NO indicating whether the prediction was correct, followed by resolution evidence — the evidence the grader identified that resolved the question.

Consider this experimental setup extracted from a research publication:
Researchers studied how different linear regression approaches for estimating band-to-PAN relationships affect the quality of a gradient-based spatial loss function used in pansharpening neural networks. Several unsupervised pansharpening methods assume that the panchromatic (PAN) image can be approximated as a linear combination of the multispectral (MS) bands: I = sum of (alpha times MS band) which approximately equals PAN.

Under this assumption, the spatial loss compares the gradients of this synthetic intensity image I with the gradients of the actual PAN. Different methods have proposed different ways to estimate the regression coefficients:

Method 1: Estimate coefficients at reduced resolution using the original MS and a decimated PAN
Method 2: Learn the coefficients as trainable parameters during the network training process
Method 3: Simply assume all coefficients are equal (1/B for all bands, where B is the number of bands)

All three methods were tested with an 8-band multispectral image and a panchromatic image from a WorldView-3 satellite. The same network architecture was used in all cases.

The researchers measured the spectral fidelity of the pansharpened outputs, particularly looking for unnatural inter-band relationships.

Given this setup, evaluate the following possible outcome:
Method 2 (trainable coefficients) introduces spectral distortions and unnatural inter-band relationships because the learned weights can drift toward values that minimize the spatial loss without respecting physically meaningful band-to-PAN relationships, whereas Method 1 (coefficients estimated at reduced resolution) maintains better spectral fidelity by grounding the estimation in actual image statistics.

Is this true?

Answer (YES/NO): NO